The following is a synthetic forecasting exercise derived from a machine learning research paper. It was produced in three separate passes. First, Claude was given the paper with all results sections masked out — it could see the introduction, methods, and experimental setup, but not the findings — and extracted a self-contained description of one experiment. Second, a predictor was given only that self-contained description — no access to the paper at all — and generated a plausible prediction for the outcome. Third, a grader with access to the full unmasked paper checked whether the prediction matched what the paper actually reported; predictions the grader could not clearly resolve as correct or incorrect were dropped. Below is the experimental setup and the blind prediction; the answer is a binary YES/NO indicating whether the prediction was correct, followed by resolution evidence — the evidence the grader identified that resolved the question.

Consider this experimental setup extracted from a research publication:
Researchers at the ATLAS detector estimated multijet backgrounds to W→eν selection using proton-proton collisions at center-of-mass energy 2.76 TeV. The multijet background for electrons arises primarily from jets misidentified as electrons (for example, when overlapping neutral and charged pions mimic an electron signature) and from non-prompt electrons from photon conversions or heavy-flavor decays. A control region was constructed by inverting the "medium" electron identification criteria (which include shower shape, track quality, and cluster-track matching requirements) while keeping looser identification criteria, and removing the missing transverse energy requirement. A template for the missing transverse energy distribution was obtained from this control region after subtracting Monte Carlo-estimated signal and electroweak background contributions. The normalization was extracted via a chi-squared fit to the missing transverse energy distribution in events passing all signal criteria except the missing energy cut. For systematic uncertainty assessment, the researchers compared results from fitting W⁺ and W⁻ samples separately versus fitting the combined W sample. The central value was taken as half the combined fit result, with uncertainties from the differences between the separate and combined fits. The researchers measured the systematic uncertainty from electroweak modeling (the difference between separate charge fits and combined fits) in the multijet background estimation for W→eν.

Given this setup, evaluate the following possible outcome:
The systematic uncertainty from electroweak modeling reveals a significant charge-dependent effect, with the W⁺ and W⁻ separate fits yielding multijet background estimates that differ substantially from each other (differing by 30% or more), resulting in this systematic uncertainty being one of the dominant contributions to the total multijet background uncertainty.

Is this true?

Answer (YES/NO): NO